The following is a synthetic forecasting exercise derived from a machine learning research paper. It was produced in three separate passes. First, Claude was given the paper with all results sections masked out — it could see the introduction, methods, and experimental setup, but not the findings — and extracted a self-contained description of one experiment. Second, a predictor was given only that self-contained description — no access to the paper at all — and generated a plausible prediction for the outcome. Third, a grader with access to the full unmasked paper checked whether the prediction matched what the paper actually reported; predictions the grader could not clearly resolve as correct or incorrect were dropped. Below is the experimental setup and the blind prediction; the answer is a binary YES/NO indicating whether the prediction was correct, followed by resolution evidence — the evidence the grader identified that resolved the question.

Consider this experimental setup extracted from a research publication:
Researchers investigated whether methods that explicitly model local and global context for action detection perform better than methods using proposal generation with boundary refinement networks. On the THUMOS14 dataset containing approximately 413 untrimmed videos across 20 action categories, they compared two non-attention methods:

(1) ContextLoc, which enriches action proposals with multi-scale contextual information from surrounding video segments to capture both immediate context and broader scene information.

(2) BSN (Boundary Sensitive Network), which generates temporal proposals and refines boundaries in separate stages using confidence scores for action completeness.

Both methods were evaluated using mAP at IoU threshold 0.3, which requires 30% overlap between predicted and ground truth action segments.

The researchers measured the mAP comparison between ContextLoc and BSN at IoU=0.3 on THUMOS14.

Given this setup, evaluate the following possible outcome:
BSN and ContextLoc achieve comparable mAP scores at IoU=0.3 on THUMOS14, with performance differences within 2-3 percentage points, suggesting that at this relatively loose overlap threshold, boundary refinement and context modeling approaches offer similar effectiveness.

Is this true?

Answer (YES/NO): NO